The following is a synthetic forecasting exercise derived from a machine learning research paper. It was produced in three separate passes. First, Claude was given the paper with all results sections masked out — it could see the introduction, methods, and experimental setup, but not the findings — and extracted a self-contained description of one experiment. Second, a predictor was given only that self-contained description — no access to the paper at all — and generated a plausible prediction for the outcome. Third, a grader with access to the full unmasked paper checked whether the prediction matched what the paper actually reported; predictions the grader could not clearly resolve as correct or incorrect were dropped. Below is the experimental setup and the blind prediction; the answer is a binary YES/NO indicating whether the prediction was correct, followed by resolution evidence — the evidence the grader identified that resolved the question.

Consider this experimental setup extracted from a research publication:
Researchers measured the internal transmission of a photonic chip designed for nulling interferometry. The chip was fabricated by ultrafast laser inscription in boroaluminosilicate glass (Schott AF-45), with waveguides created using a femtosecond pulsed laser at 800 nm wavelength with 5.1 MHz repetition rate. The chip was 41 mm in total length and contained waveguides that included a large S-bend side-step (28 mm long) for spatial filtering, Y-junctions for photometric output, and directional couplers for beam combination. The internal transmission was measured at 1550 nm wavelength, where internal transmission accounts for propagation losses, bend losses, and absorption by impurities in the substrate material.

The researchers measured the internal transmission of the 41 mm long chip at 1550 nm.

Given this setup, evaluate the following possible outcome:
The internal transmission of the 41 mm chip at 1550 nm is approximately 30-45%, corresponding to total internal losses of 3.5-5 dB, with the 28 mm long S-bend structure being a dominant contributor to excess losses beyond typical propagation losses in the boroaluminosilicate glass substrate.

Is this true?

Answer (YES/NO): NO